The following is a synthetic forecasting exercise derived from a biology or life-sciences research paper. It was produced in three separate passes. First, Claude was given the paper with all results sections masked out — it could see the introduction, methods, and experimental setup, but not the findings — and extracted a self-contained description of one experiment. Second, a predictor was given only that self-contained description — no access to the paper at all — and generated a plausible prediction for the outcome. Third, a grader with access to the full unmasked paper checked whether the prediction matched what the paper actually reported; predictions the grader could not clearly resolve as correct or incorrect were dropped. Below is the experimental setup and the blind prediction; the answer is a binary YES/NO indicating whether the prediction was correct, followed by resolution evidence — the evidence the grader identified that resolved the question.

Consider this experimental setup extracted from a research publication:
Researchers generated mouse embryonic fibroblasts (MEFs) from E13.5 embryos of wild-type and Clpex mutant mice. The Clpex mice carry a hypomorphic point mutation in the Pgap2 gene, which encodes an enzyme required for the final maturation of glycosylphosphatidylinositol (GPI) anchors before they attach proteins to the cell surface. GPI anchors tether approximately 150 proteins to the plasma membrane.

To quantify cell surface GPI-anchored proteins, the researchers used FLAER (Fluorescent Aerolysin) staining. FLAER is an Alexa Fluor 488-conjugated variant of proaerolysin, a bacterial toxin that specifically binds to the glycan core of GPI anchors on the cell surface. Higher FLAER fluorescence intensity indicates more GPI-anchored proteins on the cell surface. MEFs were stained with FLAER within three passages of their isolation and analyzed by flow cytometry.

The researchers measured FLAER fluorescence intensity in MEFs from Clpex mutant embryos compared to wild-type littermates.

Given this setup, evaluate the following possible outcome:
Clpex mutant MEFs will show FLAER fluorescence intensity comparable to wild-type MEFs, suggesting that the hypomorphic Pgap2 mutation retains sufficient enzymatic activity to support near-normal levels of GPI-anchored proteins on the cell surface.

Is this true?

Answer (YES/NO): NO